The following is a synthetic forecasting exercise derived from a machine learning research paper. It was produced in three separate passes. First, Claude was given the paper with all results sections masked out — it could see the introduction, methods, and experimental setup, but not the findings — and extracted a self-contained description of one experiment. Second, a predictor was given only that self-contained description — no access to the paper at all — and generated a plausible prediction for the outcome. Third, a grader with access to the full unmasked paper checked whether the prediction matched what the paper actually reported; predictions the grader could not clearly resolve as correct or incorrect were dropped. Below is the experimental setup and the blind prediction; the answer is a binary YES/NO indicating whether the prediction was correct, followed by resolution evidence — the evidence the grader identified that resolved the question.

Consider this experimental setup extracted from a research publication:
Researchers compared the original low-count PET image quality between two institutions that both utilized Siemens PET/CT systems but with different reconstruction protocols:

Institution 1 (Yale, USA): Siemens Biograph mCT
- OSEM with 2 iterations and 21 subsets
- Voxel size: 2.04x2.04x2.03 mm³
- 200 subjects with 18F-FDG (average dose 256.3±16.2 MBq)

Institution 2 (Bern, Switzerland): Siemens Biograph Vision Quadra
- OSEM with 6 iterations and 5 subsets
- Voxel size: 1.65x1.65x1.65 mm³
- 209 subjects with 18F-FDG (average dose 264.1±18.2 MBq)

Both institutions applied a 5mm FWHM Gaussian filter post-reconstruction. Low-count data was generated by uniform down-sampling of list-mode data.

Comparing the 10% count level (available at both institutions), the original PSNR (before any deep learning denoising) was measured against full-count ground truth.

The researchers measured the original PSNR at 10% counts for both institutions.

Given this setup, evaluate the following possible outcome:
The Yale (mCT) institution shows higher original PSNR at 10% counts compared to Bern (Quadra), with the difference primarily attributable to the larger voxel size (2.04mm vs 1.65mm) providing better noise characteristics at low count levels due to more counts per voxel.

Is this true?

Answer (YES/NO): NO